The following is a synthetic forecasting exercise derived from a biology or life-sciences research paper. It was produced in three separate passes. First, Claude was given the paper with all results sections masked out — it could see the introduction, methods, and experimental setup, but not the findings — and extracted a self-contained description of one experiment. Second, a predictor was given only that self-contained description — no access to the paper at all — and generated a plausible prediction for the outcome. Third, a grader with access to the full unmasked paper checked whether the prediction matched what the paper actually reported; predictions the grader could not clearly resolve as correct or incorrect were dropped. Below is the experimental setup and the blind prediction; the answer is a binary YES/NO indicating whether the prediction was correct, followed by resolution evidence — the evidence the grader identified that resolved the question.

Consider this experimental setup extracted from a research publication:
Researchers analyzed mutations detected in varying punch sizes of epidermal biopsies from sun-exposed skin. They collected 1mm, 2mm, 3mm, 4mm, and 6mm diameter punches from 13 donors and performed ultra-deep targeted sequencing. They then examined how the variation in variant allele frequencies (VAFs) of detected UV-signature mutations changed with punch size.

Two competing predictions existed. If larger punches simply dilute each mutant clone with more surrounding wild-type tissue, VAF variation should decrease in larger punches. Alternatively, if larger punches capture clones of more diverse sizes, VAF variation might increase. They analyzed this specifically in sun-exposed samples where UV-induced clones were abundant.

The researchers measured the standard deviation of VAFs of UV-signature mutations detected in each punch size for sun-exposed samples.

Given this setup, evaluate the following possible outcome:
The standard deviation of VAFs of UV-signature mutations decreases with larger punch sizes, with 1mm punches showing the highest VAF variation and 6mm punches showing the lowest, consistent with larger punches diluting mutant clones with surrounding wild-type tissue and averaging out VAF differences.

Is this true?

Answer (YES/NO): YES